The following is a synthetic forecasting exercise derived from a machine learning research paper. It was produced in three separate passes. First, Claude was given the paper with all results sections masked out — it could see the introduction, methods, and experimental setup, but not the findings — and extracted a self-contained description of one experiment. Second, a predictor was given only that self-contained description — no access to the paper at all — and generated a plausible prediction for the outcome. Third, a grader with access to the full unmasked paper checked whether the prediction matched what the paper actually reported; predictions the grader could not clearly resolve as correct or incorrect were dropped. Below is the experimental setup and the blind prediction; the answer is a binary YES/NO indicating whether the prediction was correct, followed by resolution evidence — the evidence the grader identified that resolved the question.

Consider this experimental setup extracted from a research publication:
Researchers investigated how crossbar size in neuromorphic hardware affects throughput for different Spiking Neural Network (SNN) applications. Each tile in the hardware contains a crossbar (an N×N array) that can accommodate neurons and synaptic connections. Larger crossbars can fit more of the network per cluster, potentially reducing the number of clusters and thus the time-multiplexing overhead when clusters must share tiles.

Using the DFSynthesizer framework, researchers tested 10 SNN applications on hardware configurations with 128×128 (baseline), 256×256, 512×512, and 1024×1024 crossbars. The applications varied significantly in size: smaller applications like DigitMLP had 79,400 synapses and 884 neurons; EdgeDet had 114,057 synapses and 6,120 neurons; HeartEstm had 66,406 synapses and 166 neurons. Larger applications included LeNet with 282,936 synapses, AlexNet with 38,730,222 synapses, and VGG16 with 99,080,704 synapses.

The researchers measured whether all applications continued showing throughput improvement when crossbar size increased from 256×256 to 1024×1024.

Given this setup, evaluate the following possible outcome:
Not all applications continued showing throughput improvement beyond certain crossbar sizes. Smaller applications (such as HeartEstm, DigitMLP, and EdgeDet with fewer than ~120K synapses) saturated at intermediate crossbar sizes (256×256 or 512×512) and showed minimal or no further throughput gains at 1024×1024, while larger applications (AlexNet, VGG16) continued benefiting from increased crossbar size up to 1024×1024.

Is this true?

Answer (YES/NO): YES